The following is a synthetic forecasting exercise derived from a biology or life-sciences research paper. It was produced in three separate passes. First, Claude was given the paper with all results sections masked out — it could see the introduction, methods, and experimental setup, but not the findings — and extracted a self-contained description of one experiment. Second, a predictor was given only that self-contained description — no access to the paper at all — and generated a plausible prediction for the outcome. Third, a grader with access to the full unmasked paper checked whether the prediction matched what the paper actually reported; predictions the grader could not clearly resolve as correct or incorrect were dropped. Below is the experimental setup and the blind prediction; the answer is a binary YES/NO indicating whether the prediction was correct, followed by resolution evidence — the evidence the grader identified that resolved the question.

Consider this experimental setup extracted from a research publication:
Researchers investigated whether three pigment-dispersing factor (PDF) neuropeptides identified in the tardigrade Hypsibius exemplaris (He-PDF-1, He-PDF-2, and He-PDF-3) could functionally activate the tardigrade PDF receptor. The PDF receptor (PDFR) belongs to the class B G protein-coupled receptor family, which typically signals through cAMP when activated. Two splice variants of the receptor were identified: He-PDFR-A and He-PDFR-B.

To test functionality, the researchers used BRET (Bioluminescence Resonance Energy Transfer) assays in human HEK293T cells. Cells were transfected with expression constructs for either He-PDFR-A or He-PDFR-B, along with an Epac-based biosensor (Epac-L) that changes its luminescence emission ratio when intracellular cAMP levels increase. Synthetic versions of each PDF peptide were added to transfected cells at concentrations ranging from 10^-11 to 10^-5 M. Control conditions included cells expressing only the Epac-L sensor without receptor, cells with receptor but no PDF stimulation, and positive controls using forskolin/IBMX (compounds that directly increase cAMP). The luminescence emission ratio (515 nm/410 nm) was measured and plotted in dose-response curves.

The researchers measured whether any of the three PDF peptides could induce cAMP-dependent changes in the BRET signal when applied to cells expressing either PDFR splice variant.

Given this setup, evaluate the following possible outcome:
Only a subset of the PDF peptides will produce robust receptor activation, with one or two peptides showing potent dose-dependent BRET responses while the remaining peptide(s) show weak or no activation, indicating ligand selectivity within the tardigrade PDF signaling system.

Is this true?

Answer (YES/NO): NO